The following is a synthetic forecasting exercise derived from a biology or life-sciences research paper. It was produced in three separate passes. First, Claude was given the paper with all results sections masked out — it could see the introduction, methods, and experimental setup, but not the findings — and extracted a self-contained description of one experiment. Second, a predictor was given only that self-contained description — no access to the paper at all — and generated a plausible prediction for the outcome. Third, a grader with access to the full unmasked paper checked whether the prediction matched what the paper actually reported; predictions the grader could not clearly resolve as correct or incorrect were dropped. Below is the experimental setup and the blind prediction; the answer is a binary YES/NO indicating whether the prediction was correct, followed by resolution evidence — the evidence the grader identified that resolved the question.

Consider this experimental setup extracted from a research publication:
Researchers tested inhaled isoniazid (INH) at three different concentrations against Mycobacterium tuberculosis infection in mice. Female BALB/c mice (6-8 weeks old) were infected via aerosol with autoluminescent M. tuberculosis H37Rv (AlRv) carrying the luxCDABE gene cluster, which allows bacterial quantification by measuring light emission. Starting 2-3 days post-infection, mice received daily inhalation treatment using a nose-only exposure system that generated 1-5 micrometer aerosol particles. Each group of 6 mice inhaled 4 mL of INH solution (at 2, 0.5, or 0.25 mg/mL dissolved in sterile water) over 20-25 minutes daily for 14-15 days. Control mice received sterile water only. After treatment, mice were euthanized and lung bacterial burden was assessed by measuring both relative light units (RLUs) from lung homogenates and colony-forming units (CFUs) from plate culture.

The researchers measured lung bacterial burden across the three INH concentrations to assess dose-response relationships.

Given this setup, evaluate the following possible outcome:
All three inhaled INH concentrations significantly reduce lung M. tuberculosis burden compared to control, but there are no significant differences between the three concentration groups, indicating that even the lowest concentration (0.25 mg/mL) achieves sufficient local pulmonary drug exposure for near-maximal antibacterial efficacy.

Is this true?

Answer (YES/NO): NO